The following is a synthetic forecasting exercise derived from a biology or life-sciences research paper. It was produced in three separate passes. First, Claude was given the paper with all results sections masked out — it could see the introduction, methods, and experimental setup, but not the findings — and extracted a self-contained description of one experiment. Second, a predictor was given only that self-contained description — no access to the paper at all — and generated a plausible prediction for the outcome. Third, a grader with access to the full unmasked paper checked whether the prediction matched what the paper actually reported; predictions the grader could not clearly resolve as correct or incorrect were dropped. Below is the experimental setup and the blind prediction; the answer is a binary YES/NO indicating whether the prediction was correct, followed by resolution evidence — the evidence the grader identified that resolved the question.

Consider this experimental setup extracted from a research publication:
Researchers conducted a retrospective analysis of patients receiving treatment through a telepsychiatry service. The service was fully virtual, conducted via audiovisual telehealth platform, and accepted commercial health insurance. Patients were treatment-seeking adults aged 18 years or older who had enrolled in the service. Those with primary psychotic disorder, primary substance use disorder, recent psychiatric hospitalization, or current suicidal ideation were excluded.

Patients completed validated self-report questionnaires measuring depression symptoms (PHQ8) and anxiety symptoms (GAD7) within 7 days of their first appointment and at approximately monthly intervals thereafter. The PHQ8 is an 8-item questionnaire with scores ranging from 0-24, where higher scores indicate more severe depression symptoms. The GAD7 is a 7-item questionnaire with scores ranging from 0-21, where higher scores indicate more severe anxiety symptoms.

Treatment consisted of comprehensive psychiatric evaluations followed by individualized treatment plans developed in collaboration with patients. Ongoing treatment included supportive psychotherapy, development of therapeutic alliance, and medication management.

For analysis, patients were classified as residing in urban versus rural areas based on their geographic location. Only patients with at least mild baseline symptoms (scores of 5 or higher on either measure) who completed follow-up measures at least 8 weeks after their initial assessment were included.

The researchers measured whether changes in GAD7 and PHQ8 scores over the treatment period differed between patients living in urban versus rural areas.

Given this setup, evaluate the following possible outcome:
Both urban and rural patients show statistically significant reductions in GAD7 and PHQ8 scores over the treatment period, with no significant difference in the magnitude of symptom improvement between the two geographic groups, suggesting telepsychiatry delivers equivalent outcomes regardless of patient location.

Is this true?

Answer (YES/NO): YES